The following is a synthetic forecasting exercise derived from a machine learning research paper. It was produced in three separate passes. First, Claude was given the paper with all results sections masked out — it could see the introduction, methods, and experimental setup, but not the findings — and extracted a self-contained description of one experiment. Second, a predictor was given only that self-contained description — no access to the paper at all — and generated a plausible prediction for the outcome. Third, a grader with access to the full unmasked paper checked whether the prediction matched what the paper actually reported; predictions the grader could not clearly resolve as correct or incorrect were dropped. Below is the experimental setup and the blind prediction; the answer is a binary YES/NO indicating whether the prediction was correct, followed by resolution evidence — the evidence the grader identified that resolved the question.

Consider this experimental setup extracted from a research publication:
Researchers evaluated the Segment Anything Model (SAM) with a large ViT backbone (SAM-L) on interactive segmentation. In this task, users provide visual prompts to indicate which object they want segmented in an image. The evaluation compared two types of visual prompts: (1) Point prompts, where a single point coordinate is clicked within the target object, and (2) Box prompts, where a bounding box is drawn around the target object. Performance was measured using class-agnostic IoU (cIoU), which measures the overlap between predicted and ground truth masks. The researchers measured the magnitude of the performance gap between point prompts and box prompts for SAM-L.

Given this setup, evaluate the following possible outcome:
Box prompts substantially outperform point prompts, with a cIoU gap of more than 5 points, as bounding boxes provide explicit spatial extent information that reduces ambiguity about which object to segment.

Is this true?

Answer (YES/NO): YES